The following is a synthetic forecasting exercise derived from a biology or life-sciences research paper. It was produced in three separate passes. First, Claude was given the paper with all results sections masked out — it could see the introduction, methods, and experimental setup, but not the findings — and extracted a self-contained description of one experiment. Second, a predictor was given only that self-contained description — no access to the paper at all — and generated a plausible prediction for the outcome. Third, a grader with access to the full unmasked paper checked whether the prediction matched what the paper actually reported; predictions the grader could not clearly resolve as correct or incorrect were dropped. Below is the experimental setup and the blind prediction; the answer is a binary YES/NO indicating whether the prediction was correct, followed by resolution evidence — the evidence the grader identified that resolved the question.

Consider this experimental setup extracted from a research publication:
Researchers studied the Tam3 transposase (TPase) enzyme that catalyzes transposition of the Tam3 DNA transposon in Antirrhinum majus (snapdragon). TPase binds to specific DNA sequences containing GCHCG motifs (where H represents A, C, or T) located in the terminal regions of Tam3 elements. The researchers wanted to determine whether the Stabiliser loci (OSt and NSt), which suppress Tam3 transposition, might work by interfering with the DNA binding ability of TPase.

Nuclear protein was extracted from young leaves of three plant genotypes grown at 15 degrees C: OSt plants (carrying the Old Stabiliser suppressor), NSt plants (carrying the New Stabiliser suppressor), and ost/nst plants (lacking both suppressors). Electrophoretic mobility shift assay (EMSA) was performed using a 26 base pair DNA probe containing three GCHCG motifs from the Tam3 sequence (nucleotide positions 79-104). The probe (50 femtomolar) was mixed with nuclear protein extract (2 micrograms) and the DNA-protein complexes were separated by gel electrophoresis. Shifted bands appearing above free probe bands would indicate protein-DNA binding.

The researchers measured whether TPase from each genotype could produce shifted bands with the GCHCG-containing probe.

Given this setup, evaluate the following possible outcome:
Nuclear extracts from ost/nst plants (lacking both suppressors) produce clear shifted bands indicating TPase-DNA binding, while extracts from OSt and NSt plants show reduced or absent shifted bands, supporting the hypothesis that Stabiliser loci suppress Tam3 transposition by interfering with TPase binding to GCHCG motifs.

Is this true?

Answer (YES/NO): NO